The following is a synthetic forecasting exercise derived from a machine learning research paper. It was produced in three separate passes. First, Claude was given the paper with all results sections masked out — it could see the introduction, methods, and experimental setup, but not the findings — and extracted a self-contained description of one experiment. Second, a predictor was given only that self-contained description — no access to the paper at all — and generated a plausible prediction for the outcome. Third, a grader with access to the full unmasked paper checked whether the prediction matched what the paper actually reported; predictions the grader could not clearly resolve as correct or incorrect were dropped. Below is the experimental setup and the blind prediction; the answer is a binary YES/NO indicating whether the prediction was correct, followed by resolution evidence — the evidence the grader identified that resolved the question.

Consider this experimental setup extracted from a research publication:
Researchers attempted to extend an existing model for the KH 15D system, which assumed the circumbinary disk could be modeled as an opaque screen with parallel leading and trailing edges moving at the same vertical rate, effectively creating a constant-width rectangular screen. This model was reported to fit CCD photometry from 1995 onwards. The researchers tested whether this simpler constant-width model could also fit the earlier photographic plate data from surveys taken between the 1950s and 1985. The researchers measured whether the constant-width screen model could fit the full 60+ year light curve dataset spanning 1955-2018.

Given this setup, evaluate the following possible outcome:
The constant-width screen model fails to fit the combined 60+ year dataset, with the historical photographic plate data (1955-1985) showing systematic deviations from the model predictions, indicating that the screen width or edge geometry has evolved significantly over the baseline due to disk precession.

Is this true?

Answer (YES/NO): YES